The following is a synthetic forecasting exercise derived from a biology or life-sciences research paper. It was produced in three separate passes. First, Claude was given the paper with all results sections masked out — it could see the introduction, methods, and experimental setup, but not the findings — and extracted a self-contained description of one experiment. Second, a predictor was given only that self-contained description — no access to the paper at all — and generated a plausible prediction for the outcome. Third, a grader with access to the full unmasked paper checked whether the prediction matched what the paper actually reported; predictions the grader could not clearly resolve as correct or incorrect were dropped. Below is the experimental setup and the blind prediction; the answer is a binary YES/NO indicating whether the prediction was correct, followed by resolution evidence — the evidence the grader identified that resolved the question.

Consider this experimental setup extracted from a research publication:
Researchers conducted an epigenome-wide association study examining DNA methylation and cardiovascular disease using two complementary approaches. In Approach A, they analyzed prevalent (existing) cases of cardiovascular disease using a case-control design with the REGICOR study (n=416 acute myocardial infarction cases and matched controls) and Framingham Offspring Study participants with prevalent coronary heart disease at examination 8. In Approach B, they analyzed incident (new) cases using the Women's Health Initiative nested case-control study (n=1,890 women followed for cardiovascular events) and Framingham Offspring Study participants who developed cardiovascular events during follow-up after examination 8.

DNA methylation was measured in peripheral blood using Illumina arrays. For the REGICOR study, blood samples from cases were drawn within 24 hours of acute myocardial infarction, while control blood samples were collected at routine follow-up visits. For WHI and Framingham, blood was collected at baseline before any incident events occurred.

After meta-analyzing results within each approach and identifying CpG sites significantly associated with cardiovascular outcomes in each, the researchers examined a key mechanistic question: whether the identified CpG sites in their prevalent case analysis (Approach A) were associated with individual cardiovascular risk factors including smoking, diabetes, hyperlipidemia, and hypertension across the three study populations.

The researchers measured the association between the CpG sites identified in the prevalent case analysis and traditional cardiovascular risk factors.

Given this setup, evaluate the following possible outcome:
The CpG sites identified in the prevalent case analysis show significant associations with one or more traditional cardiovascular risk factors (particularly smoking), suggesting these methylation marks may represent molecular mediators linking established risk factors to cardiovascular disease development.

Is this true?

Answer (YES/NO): YES